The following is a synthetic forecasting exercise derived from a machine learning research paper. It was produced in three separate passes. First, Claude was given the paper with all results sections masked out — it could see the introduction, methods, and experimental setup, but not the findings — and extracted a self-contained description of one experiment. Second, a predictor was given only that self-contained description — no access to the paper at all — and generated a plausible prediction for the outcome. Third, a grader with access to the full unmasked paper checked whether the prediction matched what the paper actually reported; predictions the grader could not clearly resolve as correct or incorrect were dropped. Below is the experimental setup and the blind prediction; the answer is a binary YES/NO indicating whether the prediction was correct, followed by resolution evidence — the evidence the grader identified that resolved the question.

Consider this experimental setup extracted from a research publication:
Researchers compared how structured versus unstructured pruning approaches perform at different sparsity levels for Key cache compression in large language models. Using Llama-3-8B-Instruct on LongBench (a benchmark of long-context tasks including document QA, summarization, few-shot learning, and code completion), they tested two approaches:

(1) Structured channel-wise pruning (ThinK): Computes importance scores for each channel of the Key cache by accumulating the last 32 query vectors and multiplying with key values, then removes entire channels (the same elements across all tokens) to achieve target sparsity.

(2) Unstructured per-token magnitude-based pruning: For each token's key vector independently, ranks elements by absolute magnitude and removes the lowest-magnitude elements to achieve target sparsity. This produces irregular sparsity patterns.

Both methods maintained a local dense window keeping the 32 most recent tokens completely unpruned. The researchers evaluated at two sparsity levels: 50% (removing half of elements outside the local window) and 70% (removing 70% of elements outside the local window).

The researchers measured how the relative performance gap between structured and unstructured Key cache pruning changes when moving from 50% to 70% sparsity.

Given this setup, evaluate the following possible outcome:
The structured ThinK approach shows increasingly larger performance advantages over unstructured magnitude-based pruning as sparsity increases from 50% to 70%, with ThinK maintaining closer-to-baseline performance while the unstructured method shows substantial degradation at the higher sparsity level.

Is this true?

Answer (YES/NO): NO